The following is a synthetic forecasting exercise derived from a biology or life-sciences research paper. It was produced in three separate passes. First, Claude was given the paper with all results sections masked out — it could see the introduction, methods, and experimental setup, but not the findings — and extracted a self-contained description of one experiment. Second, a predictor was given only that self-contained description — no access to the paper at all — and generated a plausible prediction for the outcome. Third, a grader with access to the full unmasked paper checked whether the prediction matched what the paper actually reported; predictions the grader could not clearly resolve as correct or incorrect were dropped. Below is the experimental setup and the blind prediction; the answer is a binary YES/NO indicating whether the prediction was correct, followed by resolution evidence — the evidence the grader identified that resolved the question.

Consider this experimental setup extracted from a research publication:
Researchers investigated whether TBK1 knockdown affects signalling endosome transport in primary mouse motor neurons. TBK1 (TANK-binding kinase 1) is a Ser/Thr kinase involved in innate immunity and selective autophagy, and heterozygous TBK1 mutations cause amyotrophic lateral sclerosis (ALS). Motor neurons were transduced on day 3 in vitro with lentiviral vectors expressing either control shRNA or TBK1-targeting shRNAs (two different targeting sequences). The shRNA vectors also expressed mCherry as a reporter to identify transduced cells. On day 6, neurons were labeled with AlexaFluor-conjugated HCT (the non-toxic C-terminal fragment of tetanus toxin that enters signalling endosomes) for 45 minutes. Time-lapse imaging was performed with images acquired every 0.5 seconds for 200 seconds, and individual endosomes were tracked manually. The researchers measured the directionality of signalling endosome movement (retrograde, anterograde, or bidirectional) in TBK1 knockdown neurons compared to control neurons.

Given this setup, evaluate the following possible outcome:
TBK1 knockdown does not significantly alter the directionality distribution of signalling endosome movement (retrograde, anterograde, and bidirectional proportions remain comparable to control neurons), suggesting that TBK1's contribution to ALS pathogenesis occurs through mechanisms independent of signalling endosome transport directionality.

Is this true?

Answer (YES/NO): NO